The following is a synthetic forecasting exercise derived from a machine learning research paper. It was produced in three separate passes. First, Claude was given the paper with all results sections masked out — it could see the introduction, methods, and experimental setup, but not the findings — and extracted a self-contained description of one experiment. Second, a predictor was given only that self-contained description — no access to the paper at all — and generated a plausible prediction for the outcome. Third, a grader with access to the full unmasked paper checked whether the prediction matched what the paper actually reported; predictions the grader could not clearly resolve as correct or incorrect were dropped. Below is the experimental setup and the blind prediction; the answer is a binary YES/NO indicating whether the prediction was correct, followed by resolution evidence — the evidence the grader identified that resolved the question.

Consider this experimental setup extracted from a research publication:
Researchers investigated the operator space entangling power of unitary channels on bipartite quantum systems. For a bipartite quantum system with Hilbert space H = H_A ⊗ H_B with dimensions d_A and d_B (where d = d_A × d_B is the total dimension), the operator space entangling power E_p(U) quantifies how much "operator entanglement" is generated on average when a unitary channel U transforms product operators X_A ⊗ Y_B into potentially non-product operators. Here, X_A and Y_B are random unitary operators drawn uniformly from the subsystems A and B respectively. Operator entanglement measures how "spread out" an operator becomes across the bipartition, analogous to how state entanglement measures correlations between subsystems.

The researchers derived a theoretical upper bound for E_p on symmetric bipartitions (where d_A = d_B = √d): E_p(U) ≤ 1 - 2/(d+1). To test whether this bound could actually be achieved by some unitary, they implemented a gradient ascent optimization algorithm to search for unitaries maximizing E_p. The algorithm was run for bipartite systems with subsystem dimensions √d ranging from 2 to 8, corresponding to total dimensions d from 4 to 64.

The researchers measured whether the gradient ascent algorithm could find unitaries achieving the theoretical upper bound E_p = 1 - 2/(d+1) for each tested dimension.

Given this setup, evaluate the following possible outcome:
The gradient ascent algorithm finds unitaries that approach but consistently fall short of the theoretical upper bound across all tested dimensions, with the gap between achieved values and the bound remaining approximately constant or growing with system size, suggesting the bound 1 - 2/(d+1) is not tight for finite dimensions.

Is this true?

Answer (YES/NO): NO